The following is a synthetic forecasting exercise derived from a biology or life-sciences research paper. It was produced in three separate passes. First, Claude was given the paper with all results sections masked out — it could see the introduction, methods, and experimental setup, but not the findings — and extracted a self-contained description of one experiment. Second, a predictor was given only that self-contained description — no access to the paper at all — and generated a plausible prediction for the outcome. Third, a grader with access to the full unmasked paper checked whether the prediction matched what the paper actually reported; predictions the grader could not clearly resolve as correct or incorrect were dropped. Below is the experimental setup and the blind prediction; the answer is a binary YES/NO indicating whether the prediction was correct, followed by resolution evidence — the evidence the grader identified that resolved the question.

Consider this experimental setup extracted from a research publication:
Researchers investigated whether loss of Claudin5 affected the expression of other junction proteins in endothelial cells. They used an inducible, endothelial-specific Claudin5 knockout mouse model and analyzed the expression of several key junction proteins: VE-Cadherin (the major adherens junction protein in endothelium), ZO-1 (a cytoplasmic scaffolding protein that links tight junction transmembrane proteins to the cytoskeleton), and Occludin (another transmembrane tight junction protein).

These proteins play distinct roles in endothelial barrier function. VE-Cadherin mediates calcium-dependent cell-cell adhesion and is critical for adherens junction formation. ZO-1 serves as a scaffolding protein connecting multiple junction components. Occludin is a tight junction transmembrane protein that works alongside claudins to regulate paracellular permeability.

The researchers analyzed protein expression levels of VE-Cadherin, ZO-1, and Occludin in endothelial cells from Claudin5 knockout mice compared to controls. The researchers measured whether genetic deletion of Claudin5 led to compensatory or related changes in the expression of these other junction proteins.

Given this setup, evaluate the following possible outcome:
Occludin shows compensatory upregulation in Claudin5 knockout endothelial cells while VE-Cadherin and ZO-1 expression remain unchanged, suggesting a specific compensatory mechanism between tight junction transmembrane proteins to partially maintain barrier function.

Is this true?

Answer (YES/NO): NO